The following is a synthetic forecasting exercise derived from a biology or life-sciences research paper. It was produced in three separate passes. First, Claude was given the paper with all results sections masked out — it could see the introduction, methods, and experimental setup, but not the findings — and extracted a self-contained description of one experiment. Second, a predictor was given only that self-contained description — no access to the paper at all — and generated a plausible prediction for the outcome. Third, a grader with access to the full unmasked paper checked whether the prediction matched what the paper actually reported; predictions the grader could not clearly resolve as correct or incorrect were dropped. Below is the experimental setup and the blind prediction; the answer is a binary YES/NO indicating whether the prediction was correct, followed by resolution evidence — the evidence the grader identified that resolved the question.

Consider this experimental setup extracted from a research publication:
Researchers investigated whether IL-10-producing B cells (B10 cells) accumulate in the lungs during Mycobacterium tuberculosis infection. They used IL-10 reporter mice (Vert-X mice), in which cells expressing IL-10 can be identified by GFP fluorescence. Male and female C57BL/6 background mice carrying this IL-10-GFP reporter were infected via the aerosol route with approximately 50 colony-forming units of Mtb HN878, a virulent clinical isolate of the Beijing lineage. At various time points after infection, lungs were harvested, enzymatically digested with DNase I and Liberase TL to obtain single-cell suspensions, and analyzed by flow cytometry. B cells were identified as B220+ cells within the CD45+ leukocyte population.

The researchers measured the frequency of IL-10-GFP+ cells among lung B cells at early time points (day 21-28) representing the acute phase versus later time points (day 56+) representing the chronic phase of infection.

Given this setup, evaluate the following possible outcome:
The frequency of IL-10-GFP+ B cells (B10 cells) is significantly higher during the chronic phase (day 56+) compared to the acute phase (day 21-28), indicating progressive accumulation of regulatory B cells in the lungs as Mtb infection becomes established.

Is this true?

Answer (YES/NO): YES